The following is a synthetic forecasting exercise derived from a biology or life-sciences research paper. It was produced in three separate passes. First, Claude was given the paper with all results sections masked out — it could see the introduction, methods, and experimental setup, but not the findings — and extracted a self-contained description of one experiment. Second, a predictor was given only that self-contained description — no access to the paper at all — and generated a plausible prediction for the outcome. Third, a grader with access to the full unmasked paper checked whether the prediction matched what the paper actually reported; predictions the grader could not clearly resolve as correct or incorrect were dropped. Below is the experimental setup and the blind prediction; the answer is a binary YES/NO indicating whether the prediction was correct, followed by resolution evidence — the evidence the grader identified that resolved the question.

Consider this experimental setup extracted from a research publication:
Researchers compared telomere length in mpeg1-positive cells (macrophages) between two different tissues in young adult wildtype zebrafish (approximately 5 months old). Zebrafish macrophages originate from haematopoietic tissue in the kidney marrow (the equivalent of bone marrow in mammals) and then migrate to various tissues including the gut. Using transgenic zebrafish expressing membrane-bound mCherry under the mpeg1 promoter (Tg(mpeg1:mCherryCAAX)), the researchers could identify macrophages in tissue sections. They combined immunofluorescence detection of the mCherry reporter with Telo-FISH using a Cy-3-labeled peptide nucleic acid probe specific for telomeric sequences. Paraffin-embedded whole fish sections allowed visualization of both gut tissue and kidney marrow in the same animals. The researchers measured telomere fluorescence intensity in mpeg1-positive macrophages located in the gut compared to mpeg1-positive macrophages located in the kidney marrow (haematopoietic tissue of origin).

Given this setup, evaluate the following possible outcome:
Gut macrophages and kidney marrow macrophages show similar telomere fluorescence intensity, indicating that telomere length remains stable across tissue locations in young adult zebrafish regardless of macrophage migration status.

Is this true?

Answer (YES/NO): NO